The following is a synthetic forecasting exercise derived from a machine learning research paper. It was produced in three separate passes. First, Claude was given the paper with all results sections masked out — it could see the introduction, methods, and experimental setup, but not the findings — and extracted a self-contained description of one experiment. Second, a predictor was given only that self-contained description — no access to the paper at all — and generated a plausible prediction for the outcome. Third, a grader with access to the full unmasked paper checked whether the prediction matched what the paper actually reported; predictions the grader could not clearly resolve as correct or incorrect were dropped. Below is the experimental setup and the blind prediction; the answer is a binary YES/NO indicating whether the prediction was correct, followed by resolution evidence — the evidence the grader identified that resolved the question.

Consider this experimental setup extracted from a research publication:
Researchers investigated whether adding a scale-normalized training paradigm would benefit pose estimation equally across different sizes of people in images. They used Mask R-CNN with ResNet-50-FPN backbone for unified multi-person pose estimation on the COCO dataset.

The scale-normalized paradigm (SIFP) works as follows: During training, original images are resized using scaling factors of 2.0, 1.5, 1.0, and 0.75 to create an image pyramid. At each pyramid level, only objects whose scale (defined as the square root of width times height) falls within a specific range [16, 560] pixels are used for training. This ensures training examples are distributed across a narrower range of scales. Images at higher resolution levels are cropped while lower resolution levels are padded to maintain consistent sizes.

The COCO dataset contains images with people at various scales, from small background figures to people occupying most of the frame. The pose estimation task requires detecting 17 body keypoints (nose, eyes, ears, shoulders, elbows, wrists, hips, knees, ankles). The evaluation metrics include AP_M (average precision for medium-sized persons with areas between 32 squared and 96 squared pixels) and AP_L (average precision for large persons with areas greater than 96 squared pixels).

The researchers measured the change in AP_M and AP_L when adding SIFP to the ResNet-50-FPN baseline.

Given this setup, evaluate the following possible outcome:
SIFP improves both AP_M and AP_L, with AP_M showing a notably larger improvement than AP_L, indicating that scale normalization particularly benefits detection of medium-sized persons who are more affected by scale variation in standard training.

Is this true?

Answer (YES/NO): YES